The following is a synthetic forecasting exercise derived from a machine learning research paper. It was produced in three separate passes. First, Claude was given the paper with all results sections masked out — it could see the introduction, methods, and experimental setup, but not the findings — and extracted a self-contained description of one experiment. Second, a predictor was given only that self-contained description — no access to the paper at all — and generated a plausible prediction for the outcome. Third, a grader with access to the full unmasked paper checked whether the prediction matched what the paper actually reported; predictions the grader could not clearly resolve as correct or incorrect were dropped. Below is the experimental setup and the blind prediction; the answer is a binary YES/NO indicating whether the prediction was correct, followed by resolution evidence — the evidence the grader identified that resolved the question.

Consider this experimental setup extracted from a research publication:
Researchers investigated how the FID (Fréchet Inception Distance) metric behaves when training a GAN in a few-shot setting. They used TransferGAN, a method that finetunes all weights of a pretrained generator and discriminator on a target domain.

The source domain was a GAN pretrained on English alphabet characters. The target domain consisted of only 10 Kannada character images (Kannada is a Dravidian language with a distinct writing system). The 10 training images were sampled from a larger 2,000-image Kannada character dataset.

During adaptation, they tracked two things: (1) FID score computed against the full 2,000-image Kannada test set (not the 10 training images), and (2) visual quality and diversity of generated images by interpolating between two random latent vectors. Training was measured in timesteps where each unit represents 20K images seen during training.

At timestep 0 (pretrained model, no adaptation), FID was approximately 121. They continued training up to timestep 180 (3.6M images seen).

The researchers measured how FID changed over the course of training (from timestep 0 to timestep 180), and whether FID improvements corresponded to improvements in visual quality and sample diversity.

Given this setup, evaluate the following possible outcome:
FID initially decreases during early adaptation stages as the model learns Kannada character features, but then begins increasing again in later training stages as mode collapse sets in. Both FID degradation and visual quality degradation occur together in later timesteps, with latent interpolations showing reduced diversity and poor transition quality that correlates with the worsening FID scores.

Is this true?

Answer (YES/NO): NO